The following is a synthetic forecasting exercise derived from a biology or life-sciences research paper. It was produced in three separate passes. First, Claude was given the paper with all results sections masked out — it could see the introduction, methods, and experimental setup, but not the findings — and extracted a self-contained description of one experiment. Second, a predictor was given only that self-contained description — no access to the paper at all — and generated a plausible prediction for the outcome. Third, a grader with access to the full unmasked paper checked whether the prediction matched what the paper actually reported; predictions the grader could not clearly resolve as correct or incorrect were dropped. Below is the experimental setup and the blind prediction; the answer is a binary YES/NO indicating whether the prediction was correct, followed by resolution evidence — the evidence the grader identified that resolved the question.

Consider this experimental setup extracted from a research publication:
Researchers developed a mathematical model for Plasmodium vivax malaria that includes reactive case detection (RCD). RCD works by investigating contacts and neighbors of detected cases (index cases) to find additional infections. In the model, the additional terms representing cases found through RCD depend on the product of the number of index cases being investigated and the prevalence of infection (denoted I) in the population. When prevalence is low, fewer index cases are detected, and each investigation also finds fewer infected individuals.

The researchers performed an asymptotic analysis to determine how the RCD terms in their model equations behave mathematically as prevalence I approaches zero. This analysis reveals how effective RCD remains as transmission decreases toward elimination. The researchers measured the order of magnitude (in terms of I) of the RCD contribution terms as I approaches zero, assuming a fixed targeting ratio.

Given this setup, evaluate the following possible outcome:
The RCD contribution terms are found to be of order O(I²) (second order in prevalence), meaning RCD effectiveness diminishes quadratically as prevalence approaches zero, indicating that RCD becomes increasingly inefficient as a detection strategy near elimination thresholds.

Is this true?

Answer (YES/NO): YES